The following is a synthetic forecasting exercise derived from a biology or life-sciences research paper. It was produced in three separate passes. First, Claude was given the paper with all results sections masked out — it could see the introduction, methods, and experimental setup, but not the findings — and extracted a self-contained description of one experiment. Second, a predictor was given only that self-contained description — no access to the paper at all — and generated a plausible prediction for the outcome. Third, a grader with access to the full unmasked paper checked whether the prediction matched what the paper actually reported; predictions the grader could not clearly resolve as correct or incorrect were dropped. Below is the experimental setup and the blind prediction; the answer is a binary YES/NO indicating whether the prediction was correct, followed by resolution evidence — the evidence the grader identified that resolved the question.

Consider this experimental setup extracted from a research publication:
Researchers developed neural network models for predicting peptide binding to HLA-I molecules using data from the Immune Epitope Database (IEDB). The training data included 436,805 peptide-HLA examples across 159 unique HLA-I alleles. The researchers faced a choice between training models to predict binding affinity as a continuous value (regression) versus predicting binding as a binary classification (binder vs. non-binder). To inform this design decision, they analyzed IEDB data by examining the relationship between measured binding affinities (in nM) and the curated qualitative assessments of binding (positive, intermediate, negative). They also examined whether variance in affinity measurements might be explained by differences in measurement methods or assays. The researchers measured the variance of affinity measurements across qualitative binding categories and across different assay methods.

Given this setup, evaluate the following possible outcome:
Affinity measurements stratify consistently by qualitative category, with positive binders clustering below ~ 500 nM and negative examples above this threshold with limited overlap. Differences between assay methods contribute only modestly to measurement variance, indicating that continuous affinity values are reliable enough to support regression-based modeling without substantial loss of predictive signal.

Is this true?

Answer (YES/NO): NO